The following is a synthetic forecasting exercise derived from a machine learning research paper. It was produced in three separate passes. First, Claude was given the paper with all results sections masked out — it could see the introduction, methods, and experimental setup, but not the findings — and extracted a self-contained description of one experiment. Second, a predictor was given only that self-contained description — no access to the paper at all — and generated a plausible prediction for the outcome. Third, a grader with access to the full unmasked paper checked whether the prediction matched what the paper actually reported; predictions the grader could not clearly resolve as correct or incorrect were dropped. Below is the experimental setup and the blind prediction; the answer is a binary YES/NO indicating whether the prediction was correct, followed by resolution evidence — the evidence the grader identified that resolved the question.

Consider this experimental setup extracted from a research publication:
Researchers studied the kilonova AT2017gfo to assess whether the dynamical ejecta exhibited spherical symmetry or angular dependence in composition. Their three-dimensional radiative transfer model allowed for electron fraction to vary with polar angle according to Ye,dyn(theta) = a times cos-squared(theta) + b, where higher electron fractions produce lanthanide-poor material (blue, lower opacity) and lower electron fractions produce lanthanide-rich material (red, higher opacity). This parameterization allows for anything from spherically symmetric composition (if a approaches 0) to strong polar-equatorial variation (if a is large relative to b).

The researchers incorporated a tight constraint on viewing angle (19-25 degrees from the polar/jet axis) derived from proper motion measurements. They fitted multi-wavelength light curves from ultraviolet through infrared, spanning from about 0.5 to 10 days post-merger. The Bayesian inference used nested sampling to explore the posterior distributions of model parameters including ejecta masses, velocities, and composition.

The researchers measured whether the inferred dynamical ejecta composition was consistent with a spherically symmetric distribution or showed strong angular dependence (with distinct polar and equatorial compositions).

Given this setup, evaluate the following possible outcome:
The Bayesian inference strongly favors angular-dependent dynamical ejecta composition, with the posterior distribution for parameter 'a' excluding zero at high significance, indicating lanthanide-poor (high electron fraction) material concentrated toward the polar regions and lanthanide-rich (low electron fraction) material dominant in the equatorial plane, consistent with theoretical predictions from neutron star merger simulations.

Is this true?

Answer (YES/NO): NO